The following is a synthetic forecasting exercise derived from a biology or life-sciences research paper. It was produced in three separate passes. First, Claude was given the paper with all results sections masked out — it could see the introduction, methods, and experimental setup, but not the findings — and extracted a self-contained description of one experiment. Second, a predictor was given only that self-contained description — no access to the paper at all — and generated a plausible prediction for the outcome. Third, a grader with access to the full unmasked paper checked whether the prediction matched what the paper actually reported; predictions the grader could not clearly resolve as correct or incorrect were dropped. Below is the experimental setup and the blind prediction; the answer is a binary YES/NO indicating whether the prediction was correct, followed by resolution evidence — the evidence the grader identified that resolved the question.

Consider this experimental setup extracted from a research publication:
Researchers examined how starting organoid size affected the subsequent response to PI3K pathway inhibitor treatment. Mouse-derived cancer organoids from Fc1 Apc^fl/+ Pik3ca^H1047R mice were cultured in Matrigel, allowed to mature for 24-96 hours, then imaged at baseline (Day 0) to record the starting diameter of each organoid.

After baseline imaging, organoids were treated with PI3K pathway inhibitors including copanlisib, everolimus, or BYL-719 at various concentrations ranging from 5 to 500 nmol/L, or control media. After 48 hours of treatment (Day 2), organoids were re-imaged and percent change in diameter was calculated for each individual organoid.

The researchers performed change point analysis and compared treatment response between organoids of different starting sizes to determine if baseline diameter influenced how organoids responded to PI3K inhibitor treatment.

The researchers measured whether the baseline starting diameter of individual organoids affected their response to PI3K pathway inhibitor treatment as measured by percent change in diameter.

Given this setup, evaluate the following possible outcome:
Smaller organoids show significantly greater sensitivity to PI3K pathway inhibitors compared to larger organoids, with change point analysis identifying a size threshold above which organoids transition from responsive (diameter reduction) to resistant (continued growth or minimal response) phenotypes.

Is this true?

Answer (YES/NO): NO